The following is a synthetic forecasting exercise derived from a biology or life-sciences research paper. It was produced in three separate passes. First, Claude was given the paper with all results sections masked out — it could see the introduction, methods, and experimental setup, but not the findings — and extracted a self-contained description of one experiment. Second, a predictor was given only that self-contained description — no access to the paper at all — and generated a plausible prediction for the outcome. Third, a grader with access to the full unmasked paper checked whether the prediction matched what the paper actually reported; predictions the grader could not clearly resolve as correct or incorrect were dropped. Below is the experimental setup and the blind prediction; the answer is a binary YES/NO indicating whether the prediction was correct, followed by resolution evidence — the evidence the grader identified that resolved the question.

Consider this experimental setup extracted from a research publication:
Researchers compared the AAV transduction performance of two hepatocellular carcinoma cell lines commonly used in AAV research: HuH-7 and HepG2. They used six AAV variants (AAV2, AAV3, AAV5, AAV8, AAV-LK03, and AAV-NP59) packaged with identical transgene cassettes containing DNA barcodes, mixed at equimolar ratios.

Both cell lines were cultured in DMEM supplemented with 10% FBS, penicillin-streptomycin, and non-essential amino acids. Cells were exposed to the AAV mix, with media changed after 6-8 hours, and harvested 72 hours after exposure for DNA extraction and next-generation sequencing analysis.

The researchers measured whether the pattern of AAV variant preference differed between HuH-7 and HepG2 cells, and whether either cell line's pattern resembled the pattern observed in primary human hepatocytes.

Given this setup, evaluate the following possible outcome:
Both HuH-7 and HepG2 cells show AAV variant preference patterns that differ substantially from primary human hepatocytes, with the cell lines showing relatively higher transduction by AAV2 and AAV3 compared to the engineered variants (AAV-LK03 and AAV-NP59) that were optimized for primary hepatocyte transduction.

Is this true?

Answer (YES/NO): YES